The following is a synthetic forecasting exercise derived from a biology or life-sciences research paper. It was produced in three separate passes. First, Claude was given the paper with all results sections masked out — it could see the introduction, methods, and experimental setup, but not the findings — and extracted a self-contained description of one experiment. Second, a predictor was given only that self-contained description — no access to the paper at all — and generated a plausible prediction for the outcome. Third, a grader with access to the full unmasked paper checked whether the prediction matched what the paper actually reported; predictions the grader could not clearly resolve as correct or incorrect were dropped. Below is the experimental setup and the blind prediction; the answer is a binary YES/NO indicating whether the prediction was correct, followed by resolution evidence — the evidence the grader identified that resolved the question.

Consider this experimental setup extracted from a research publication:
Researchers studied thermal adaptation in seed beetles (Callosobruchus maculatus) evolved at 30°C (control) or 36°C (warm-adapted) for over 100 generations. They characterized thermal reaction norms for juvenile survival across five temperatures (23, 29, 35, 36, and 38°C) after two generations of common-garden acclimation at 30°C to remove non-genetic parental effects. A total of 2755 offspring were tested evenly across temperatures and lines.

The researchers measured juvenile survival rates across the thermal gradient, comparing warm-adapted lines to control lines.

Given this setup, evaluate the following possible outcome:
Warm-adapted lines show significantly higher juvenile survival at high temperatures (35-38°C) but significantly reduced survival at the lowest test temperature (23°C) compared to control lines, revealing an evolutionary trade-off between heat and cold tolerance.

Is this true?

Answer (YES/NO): NO